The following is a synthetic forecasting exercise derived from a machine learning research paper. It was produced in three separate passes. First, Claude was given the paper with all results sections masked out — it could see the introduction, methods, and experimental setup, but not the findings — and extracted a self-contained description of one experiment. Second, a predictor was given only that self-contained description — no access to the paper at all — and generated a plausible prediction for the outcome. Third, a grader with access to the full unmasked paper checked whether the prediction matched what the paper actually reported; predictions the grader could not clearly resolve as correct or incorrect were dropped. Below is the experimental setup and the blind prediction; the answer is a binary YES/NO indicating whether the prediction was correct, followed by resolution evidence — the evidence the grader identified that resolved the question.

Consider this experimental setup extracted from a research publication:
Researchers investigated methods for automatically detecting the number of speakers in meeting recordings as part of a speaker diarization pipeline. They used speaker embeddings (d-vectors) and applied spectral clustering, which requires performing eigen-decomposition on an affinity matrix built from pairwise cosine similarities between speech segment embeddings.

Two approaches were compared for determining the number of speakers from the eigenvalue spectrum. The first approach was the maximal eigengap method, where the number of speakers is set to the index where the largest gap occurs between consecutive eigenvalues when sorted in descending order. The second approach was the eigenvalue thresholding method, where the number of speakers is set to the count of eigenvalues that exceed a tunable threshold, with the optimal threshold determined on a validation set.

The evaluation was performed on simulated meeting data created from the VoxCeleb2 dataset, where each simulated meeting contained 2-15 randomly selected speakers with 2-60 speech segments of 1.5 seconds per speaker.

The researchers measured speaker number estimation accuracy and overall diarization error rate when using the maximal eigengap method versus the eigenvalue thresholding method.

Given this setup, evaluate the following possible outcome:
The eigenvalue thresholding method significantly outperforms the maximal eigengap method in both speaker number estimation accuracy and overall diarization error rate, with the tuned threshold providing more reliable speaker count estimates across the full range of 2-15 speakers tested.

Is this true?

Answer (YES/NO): NO